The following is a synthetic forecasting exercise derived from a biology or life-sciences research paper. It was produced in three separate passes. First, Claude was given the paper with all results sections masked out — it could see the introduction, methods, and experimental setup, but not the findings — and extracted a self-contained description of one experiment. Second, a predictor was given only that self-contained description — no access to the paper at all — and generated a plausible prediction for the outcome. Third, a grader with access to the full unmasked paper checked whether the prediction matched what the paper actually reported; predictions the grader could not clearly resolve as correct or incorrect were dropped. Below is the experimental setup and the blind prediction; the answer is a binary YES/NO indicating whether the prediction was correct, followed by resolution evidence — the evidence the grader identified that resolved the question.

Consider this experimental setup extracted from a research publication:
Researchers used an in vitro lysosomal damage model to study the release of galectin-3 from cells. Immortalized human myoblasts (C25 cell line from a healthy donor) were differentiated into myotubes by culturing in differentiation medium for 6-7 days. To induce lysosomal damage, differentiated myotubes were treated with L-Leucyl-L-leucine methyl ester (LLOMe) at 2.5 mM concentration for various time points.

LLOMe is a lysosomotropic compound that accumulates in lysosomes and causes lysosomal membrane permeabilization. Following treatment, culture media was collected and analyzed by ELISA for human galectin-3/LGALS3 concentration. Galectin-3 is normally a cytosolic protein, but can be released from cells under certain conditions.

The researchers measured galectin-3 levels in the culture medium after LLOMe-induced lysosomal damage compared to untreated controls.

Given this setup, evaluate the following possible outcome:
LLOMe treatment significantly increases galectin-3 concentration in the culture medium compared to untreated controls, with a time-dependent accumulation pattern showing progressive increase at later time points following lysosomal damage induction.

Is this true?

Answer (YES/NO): NO